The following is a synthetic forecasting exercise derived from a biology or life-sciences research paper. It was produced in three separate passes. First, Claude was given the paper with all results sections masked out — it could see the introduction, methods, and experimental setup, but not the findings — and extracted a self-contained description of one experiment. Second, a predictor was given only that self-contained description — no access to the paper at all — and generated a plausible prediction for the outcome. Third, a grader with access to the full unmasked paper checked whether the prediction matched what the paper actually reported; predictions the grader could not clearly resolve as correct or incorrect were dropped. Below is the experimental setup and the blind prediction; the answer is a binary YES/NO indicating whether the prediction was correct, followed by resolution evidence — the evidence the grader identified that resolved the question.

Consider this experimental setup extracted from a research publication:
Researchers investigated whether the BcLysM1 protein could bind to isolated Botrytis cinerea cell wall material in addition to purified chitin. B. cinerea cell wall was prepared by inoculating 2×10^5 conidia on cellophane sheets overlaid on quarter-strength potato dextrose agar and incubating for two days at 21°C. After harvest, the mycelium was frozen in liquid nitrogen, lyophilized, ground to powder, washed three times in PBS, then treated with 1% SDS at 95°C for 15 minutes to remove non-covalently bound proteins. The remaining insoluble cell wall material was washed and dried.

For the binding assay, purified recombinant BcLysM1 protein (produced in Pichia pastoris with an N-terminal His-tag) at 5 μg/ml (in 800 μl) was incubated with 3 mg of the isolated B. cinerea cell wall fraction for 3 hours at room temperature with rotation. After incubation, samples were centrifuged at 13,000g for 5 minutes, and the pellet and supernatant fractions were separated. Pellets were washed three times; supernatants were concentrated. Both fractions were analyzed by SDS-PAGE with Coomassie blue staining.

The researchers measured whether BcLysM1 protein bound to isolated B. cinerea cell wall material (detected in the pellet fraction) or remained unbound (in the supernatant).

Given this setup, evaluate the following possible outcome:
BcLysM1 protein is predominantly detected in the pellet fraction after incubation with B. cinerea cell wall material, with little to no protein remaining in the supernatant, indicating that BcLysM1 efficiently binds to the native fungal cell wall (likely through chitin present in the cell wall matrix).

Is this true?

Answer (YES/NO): YES